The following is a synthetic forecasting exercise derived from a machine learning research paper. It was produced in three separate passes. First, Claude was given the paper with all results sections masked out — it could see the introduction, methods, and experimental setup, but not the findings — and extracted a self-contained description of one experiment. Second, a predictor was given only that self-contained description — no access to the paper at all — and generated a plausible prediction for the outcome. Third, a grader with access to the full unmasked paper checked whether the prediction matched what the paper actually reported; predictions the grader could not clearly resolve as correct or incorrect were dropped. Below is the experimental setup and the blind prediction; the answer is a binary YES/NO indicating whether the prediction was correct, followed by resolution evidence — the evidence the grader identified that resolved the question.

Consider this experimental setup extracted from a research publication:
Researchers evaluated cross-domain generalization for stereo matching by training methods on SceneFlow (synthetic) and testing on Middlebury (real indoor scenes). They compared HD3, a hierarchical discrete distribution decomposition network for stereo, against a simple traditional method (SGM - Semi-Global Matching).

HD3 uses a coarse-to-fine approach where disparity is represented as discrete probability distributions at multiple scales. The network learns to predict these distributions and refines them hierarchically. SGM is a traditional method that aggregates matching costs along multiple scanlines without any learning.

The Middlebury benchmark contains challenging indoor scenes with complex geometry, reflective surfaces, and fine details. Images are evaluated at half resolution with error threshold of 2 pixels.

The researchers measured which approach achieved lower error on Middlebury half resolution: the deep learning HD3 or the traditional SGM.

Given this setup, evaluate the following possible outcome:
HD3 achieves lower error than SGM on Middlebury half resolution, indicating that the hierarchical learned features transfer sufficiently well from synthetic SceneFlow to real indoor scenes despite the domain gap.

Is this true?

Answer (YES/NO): NO